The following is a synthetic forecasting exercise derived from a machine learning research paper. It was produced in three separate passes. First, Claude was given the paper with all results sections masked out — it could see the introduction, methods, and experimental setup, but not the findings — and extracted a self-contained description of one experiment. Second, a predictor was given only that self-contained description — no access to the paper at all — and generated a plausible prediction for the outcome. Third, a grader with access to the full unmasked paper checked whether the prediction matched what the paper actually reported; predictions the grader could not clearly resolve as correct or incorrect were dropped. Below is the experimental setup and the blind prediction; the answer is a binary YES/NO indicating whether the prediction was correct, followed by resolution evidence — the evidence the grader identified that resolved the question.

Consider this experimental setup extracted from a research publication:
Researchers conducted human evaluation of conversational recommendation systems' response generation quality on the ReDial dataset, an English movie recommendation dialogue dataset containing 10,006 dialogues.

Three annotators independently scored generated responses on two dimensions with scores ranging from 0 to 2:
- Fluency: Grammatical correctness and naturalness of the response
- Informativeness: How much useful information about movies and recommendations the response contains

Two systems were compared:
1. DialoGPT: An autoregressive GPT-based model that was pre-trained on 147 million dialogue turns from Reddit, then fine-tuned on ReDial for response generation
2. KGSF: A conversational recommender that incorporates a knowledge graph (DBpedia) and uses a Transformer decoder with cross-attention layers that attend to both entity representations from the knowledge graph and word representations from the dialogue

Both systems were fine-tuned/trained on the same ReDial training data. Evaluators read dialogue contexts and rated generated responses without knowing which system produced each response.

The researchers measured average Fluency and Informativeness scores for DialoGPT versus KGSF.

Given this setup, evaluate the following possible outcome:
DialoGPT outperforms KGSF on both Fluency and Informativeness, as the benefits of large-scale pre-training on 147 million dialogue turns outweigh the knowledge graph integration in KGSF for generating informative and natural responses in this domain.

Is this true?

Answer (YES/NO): YES